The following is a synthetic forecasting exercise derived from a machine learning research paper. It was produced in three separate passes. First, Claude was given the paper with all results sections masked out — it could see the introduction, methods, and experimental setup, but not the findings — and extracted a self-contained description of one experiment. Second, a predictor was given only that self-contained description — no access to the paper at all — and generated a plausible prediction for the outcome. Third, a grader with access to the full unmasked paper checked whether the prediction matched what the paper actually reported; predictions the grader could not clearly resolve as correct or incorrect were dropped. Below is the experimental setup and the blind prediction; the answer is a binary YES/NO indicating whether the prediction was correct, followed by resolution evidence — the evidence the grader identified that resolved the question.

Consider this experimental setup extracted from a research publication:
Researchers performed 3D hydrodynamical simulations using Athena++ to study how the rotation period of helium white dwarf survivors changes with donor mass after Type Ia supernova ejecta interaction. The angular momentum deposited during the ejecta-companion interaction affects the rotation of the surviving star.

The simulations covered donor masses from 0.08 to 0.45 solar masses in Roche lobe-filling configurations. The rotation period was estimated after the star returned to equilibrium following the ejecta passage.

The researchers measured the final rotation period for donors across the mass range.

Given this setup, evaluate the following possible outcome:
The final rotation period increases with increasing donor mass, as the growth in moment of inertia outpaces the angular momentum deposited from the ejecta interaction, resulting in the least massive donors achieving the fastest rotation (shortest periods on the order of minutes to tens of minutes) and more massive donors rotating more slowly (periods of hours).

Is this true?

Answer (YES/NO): NO